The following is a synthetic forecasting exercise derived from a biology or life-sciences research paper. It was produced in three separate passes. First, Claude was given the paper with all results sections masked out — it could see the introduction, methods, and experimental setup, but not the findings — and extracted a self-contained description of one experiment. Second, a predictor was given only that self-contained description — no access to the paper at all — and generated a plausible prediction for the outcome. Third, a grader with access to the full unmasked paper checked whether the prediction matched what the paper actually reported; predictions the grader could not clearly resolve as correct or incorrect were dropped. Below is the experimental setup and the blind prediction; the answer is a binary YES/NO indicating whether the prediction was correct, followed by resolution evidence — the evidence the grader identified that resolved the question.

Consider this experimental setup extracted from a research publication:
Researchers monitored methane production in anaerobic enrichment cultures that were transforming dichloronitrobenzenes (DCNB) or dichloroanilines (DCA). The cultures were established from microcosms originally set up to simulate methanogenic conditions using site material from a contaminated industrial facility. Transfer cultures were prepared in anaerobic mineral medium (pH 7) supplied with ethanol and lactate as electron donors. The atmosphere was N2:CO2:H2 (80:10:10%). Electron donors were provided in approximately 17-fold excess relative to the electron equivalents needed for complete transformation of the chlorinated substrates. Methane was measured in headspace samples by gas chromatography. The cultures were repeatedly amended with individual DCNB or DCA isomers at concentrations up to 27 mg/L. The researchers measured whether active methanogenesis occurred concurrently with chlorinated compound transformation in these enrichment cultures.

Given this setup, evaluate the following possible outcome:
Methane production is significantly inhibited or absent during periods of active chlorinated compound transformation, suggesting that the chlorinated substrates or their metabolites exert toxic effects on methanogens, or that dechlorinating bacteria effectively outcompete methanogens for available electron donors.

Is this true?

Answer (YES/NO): NO